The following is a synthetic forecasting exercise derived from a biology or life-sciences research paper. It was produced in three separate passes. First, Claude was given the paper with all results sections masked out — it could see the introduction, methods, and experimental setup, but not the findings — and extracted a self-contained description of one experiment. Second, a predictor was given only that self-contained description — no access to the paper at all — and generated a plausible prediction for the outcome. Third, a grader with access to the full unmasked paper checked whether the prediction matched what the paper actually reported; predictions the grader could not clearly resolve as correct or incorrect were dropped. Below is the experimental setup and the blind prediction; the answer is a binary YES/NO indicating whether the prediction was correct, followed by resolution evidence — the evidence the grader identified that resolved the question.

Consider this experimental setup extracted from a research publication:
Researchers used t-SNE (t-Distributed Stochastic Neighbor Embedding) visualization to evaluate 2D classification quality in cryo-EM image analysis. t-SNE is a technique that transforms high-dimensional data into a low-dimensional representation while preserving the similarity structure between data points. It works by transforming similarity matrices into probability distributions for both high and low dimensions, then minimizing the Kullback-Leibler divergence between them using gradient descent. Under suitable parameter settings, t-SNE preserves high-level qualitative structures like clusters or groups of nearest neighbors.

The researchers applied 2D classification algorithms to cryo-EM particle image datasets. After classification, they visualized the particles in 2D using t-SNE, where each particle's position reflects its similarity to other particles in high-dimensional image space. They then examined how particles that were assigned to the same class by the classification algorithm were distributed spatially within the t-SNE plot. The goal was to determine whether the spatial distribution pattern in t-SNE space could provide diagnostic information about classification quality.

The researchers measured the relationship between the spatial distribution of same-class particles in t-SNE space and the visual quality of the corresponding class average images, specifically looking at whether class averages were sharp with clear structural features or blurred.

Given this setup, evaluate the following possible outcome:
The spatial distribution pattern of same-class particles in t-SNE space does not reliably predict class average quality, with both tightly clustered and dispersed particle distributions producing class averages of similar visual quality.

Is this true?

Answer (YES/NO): NO